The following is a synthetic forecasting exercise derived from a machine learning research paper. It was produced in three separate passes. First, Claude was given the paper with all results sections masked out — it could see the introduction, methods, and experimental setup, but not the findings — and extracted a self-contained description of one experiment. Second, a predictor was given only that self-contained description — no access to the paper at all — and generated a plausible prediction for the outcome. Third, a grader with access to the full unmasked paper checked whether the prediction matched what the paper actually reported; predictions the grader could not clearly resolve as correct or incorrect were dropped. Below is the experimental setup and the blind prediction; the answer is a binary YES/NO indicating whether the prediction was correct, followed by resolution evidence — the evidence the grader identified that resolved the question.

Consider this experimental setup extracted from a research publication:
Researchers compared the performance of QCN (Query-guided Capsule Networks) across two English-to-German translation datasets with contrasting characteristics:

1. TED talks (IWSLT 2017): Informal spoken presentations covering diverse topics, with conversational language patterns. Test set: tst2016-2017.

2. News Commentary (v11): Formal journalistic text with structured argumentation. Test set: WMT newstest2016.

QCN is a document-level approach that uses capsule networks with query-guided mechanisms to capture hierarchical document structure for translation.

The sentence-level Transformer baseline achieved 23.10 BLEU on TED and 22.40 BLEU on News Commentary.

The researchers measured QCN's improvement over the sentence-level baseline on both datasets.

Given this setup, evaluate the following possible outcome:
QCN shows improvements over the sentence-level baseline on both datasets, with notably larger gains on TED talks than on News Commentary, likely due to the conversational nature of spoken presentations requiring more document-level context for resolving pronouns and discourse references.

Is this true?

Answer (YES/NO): NO